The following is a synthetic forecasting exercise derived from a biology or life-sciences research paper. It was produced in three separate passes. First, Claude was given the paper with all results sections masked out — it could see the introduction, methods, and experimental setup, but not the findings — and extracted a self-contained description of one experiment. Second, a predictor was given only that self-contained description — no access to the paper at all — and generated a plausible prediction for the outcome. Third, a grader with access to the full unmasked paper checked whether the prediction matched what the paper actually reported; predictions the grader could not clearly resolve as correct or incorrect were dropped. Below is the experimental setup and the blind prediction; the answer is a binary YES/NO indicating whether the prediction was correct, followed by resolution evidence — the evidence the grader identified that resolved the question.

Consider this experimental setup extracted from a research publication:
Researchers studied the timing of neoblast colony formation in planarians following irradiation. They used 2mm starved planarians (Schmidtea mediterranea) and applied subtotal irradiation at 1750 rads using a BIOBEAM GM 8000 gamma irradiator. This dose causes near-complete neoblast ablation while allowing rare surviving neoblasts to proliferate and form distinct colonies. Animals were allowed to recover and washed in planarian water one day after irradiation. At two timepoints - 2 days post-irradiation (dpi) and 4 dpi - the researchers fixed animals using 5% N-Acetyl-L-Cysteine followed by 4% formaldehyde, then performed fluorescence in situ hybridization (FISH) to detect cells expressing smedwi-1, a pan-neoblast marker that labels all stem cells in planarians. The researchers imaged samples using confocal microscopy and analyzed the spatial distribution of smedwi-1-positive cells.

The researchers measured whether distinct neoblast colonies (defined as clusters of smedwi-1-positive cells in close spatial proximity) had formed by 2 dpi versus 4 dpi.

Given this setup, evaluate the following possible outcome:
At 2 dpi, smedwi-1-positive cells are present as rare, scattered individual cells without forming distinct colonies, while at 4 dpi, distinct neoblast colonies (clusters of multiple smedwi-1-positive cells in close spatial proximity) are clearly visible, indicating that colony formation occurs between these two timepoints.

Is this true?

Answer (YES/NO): YES